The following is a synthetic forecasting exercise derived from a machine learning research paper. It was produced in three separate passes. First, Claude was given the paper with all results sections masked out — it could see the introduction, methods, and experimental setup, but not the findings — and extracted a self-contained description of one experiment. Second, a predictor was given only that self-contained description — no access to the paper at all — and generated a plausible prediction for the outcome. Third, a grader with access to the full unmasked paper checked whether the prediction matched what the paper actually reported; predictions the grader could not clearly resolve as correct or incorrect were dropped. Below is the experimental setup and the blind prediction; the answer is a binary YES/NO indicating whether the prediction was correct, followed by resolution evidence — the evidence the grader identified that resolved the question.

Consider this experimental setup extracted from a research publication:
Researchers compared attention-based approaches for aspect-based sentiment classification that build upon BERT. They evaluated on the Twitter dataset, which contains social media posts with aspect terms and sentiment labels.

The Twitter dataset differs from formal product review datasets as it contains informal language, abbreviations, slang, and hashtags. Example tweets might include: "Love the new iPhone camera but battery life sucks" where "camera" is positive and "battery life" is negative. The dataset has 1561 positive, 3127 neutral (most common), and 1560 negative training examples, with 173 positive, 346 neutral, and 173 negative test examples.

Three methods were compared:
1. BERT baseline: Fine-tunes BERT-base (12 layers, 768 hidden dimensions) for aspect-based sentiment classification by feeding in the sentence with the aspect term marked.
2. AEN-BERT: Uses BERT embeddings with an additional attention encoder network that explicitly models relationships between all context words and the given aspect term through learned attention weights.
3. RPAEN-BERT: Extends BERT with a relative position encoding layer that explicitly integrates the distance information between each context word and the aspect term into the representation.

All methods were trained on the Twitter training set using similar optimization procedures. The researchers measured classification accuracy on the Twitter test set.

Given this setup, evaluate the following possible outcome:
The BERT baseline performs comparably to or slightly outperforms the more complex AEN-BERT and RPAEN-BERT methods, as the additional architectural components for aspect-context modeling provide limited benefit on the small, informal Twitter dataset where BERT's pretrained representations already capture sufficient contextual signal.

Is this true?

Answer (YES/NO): YES